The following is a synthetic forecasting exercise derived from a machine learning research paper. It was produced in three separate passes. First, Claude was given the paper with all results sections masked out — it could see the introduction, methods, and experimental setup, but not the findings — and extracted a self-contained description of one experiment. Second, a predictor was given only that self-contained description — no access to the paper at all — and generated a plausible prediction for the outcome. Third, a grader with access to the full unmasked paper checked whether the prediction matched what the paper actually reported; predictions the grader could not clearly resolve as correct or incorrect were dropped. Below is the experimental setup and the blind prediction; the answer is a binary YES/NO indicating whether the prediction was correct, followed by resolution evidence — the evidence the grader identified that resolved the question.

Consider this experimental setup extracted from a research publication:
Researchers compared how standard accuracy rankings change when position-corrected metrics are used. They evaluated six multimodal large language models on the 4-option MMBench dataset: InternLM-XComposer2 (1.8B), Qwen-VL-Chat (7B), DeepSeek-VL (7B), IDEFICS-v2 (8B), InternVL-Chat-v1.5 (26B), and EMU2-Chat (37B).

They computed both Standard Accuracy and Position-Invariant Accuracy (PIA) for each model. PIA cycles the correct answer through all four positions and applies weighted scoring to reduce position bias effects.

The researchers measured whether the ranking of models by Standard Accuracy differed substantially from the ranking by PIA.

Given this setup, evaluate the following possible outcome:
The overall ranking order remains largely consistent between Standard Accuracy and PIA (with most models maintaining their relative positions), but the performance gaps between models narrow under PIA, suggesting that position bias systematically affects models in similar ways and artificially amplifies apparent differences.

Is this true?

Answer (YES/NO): NO